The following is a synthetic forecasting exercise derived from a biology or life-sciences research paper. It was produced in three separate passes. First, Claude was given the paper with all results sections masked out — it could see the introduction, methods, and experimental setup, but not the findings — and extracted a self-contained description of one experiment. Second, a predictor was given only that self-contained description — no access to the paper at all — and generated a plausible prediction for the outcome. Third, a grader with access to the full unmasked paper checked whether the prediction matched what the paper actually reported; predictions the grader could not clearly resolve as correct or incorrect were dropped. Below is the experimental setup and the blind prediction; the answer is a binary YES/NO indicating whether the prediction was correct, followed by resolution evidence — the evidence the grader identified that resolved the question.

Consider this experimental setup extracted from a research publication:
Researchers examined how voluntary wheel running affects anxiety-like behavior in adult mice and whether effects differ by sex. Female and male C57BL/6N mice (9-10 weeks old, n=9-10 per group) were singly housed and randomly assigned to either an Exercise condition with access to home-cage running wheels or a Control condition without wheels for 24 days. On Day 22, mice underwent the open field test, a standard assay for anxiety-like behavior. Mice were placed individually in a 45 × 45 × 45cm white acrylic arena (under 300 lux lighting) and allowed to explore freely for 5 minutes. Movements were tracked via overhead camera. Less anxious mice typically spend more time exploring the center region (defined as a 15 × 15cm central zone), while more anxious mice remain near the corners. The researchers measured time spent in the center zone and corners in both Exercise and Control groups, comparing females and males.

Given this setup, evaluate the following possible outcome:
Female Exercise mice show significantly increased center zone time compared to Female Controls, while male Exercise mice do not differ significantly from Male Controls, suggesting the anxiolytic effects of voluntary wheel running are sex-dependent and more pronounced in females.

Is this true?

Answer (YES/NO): NO